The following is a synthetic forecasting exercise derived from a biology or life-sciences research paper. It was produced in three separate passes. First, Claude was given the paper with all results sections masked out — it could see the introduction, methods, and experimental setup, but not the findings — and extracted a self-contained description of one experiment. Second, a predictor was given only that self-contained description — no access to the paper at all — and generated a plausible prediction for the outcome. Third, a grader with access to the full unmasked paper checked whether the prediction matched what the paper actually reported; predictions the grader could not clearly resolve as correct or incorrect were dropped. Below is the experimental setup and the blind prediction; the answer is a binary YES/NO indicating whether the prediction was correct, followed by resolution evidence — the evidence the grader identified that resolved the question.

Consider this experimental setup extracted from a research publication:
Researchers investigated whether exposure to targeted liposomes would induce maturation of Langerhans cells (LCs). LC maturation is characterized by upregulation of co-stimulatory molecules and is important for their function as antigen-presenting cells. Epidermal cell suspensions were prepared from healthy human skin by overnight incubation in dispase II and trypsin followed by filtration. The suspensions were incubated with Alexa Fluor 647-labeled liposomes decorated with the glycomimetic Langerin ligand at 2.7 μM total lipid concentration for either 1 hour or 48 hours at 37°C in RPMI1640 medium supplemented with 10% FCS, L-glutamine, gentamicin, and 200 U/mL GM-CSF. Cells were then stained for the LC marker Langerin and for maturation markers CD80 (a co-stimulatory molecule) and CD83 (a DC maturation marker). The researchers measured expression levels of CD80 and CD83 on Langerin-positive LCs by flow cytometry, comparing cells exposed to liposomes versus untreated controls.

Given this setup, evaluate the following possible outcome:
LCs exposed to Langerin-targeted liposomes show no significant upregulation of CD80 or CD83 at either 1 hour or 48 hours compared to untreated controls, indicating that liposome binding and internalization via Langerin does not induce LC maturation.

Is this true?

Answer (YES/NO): YES